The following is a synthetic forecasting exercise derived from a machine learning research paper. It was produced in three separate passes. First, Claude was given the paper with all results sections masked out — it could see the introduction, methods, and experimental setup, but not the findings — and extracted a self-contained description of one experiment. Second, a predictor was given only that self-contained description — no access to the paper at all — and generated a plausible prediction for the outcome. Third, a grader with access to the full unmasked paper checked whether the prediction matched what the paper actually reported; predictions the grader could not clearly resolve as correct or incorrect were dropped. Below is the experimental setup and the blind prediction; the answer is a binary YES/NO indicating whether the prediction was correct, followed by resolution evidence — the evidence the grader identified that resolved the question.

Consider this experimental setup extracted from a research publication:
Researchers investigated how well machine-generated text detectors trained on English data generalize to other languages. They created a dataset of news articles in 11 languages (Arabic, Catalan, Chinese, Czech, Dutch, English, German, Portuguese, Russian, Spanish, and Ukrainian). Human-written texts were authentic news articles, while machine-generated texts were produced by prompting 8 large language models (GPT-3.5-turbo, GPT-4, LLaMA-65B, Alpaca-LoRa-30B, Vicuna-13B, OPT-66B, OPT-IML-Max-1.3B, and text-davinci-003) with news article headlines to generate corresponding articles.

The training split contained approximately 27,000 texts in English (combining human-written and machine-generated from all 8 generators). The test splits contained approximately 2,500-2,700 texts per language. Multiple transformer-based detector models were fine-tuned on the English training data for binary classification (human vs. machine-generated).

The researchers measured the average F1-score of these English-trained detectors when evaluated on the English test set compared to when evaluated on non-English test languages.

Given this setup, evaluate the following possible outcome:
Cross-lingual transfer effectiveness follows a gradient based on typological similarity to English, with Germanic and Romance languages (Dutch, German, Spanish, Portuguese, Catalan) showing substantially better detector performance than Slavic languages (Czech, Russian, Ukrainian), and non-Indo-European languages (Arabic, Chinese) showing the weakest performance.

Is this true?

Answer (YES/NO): NO